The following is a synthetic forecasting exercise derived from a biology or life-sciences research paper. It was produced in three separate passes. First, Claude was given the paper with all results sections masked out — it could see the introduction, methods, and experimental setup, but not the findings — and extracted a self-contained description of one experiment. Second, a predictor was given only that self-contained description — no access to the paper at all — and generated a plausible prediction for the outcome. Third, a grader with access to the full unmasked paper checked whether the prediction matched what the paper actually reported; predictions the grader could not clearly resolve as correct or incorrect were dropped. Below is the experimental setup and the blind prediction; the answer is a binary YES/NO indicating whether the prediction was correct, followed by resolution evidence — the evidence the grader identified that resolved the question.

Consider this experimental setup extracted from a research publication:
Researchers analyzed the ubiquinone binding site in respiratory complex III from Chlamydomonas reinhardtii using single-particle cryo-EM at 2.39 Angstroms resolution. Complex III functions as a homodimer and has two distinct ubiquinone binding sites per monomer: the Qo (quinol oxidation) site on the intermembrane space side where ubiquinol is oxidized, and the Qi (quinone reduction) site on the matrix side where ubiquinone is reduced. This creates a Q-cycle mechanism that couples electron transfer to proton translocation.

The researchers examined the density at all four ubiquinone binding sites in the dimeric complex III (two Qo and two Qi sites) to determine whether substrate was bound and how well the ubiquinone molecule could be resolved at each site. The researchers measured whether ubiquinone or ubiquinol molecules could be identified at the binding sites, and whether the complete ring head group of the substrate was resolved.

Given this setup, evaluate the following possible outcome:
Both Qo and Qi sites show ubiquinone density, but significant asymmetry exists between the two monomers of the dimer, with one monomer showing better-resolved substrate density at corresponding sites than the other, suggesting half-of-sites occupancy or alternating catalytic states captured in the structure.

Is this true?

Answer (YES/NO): NO